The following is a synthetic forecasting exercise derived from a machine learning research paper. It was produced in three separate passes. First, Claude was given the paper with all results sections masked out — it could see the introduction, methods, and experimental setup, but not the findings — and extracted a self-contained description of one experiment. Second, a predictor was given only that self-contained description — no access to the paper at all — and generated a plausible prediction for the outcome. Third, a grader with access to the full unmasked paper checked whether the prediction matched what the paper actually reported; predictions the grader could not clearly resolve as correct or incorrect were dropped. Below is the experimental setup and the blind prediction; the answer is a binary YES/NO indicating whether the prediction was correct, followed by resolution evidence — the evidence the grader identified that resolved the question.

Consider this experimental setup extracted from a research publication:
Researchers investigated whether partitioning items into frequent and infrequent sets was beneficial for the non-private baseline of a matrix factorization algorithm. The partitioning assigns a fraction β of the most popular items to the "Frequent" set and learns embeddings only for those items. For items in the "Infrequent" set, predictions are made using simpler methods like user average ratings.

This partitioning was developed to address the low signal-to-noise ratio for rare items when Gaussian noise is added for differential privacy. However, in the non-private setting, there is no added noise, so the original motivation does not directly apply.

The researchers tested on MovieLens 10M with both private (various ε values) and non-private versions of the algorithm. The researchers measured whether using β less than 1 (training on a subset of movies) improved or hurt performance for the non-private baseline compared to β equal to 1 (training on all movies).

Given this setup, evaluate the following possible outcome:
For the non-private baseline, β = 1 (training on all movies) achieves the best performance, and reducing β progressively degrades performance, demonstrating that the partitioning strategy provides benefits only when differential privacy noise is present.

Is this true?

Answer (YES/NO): YES